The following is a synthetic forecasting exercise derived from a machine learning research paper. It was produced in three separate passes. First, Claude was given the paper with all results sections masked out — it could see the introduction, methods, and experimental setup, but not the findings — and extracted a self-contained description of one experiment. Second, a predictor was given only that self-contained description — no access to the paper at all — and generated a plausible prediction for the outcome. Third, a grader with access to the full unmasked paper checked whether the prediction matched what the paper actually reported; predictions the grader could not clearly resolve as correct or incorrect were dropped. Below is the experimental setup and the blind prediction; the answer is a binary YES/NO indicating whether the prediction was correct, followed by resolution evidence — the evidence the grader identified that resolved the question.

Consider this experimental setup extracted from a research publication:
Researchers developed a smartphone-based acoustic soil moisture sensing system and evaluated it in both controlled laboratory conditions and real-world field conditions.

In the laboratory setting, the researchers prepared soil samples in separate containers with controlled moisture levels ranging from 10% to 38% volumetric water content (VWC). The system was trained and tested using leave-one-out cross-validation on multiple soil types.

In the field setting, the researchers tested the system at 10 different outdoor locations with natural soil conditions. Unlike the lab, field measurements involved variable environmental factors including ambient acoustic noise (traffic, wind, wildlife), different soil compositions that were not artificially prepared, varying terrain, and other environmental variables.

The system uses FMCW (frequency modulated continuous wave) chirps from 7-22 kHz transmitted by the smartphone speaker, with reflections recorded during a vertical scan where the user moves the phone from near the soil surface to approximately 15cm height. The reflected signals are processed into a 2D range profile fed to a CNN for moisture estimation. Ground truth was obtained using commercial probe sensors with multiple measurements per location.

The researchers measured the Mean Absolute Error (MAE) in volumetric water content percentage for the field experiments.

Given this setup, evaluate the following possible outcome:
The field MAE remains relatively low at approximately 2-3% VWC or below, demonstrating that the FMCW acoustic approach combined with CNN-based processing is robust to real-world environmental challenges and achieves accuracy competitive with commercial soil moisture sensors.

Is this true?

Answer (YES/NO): YES